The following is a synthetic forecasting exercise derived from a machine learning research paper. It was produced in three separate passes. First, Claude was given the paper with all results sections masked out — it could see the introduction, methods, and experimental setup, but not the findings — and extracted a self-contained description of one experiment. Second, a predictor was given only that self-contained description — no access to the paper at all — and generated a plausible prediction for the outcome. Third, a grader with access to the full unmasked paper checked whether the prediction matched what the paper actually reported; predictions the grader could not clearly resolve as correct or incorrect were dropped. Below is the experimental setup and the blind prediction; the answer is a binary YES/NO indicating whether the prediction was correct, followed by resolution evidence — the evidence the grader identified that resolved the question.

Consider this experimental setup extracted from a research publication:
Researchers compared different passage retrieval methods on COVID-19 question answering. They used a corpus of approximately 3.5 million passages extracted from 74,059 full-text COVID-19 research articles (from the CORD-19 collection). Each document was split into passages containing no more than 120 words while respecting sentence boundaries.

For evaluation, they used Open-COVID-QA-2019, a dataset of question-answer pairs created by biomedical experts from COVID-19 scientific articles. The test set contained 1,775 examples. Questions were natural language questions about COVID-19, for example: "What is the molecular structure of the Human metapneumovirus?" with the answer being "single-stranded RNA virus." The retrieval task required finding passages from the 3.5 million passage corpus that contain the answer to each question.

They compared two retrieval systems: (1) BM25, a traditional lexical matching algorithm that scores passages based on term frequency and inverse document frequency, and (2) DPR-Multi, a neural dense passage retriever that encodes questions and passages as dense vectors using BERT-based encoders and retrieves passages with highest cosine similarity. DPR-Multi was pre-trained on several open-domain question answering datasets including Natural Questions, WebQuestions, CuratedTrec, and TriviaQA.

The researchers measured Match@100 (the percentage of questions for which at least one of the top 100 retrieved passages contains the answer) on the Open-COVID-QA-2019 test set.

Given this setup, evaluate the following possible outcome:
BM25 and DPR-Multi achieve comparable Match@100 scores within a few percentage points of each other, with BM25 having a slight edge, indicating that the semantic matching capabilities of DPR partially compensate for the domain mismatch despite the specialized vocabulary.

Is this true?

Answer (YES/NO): NO